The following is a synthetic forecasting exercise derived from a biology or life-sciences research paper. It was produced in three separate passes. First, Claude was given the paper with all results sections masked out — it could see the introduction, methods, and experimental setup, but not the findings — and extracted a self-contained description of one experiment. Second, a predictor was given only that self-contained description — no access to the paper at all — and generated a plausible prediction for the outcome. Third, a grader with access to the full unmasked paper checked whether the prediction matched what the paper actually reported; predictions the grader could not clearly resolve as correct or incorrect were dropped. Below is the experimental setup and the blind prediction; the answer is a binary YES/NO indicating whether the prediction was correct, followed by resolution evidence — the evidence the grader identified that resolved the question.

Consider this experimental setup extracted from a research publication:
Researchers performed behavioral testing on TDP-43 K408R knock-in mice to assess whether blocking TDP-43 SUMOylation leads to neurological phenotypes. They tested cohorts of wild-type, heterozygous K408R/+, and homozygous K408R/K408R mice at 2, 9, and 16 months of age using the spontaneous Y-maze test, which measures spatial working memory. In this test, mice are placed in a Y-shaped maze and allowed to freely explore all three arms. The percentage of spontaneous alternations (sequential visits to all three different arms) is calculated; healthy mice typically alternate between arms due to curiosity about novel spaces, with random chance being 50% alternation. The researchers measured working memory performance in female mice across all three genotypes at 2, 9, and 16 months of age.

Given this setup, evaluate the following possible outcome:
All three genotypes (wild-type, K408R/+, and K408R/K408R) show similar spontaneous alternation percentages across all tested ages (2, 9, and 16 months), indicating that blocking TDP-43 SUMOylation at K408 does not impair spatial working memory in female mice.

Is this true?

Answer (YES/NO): NO